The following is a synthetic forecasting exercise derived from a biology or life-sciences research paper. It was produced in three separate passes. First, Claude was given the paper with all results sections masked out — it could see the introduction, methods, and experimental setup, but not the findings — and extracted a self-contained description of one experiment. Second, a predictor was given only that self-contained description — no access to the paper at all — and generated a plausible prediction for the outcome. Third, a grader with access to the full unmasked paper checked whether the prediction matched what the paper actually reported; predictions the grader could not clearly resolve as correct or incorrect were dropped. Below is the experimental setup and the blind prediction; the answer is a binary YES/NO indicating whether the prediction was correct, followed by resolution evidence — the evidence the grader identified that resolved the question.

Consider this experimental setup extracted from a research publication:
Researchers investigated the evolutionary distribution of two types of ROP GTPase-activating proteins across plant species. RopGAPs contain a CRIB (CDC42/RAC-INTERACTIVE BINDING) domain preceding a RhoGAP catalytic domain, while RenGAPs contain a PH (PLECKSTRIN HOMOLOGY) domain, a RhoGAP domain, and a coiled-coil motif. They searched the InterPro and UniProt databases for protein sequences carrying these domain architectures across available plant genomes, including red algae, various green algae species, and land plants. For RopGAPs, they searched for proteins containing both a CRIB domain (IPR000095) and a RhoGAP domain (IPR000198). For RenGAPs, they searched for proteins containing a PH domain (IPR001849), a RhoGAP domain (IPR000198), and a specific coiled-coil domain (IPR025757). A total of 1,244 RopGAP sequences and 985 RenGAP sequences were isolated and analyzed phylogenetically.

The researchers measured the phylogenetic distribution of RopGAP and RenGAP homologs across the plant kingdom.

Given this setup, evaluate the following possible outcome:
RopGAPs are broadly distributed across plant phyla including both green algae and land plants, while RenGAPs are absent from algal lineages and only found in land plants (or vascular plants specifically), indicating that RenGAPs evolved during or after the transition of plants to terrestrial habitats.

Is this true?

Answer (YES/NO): NO